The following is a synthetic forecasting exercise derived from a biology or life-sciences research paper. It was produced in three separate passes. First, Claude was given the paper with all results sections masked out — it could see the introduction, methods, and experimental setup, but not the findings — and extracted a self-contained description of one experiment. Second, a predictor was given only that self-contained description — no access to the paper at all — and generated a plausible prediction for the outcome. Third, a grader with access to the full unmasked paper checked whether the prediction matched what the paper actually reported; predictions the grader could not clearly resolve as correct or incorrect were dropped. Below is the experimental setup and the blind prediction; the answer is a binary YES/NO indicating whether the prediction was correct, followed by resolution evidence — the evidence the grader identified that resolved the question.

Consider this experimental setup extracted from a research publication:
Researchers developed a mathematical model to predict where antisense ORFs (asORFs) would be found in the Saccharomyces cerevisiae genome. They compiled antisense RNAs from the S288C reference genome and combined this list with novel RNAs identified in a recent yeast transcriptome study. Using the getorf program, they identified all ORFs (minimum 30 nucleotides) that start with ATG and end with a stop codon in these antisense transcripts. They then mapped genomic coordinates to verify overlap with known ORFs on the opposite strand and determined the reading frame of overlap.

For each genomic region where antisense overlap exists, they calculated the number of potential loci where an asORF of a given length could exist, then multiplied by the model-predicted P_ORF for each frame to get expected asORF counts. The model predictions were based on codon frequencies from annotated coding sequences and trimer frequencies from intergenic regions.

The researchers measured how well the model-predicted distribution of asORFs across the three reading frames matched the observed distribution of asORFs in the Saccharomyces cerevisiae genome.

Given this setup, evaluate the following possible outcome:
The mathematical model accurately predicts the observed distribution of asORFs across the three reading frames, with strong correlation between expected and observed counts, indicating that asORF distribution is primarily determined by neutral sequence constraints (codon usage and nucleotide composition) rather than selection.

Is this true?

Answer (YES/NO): NO